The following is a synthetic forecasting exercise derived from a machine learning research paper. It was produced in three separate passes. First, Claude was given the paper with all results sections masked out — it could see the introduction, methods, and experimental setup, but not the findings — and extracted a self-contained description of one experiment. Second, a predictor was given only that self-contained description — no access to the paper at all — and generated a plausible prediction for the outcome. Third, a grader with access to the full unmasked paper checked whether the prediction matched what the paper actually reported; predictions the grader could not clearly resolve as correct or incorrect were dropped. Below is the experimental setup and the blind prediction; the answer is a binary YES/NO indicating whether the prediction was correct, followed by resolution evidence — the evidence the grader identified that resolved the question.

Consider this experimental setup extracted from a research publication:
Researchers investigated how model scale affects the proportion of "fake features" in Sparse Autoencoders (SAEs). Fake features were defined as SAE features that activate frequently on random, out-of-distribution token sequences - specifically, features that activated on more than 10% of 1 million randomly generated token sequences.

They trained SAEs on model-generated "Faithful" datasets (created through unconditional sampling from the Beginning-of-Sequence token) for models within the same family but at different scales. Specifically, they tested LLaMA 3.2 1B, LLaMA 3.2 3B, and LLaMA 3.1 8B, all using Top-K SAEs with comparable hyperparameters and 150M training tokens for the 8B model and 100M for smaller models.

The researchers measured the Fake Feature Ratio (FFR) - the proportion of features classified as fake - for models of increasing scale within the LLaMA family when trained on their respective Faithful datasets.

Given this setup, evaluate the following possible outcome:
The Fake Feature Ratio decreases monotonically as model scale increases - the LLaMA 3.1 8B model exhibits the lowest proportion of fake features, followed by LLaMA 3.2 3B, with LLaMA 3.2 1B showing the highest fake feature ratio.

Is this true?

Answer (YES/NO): NO